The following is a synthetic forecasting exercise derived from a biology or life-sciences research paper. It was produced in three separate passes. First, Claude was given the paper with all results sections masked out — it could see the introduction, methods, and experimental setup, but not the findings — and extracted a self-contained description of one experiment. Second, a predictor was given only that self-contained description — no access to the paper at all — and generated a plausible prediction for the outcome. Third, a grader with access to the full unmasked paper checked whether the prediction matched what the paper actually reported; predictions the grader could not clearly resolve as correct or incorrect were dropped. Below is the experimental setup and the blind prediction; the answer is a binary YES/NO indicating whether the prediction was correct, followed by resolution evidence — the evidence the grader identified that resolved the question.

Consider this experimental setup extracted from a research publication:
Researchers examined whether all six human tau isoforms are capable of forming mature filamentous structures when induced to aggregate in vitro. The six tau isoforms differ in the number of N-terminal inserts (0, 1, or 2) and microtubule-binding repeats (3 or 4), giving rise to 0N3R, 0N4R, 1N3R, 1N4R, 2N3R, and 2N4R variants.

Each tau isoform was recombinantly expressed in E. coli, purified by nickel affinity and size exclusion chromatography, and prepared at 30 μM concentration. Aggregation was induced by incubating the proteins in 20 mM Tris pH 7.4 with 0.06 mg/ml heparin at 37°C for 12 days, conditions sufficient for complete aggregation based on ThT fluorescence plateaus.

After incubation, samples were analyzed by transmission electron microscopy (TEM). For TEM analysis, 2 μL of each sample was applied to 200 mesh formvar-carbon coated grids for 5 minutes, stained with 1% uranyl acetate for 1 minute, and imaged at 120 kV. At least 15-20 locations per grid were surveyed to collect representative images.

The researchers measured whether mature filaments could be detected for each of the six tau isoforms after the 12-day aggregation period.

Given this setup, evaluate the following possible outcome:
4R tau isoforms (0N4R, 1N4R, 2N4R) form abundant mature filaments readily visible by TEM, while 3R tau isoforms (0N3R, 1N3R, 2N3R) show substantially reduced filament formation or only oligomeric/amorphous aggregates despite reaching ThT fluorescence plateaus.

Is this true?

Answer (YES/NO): NO